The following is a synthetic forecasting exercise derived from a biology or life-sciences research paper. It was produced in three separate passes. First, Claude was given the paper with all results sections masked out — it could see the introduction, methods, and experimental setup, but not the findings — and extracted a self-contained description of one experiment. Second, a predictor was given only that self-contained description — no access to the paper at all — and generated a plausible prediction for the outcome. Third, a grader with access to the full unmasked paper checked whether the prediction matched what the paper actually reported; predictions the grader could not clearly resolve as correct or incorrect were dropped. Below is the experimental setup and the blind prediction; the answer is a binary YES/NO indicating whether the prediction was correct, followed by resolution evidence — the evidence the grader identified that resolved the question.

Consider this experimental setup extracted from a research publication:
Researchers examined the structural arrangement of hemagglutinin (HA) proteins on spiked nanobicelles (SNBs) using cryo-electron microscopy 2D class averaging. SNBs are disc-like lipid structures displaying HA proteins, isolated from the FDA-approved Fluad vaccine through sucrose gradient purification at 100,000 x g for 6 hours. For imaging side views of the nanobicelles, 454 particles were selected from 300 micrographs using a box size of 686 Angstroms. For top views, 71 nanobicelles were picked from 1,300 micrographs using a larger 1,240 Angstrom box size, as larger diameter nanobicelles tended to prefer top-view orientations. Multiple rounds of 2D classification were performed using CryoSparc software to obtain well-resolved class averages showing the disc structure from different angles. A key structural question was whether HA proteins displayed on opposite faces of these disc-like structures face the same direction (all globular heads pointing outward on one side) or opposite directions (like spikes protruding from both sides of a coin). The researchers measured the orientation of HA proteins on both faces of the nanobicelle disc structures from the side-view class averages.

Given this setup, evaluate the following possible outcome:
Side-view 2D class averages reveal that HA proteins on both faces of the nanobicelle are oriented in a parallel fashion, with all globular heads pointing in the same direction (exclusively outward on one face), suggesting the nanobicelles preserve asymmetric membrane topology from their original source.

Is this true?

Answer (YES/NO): NO